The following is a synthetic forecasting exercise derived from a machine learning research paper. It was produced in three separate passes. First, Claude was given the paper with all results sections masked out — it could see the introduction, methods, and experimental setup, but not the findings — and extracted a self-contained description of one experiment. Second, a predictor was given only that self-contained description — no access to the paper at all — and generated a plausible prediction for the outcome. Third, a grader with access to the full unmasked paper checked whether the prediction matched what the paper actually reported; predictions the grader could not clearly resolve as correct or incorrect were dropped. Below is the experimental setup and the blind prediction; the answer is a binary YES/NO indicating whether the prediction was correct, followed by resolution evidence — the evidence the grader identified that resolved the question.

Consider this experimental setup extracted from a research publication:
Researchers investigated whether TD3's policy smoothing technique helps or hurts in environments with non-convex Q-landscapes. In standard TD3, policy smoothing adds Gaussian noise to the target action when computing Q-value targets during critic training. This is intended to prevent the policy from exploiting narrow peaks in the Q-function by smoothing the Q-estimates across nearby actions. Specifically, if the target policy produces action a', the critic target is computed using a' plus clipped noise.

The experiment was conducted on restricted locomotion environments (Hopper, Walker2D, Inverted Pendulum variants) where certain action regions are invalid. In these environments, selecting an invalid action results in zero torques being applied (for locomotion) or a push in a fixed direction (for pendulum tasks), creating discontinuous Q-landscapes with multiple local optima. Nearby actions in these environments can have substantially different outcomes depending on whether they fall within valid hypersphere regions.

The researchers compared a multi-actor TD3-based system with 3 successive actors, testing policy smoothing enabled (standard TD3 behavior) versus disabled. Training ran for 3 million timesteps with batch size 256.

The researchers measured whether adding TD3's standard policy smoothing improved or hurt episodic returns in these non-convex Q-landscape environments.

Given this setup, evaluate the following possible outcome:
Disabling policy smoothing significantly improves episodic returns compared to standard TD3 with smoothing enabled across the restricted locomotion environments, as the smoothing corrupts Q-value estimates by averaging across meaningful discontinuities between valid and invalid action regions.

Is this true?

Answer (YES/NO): YES